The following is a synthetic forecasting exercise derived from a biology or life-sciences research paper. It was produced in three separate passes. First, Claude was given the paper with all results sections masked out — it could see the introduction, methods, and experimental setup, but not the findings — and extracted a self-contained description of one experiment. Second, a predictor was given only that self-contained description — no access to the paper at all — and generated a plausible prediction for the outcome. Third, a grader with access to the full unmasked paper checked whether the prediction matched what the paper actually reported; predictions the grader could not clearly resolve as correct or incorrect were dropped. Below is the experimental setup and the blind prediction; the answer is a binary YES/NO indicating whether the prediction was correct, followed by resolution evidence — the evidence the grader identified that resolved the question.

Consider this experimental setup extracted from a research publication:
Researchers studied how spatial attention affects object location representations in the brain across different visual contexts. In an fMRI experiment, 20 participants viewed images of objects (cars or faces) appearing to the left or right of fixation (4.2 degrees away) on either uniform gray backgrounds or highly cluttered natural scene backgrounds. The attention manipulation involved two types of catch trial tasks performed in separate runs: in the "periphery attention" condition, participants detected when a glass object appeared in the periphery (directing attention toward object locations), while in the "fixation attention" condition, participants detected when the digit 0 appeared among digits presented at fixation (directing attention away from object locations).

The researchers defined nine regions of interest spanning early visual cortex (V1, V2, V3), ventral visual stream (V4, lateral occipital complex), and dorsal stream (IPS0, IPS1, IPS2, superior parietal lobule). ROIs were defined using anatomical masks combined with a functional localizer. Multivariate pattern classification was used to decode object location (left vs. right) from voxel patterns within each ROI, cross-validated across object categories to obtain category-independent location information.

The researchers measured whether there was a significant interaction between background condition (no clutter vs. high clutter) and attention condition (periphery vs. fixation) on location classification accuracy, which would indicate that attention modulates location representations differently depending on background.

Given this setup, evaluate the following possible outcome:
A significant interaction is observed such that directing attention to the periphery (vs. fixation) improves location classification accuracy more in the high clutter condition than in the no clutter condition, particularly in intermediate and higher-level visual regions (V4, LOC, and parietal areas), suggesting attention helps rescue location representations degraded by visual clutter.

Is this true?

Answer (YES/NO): NO